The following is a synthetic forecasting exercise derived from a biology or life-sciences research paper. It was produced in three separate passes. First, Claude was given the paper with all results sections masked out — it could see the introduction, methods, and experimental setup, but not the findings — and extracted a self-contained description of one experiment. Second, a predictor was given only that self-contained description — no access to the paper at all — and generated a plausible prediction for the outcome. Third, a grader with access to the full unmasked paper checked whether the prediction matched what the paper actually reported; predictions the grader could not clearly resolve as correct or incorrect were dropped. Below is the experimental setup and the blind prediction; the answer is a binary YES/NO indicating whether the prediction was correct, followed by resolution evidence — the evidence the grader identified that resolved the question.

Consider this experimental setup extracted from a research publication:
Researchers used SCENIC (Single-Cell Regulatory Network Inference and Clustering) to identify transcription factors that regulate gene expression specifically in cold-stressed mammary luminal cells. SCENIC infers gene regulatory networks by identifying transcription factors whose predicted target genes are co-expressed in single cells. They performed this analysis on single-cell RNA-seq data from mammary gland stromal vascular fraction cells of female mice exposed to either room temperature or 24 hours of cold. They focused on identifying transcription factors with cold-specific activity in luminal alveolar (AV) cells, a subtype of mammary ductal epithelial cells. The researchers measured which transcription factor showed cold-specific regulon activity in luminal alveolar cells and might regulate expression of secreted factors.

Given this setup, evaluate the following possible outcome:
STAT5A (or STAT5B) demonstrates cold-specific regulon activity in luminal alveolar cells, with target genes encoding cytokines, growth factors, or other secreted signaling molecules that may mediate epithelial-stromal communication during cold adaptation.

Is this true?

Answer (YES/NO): NO